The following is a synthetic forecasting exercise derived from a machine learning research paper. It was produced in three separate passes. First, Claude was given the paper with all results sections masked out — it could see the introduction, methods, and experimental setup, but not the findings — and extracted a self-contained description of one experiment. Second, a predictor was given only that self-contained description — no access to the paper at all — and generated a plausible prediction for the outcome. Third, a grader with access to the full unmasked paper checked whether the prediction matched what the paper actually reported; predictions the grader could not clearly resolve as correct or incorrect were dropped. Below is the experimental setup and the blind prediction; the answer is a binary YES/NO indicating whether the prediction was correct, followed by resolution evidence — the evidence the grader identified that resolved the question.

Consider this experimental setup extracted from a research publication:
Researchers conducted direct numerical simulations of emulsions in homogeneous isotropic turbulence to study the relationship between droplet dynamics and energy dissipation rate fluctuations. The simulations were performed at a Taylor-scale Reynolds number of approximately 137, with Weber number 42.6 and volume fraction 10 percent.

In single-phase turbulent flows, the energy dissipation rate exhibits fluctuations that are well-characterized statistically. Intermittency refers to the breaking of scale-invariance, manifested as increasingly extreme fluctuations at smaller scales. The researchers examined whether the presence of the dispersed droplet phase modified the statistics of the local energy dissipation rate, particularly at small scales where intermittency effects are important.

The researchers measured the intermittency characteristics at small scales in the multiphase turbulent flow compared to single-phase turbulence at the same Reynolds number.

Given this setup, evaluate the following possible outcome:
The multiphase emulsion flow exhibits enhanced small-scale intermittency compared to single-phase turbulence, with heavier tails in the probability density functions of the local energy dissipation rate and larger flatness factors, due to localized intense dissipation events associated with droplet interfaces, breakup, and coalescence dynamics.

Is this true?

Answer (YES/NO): YES